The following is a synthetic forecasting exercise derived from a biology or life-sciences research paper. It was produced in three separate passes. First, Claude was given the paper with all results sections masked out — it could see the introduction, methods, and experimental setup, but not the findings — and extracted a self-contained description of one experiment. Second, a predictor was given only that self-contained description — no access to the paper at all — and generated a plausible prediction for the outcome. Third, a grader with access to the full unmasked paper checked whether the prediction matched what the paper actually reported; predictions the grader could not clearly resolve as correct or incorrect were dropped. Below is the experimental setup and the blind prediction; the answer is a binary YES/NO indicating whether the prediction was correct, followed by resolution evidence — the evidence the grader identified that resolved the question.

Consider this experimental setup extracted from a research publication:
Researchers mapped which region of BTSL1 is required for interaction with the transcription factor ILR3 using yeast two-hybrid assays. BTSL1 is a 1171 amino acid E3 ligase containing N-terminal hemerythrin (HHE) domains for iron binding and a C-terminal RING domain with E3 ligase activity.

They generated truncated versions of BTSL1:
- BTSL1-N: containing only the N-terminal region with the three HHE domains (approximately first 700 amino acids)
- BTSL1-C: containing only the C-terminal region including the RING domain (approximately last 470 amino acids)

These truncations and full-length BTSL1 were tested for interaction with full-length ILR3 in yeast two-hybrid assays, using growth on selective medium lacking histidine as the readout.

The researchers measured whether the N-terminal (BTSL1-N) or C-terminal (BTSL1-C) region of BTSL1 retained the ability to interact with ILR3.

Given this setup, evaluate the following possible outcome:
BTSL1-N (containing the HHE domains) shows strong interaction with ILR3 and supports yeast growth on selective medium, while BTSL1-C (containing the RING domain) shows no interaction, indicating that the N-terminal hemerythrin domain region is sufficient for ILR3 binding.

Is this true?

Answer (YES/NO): NO